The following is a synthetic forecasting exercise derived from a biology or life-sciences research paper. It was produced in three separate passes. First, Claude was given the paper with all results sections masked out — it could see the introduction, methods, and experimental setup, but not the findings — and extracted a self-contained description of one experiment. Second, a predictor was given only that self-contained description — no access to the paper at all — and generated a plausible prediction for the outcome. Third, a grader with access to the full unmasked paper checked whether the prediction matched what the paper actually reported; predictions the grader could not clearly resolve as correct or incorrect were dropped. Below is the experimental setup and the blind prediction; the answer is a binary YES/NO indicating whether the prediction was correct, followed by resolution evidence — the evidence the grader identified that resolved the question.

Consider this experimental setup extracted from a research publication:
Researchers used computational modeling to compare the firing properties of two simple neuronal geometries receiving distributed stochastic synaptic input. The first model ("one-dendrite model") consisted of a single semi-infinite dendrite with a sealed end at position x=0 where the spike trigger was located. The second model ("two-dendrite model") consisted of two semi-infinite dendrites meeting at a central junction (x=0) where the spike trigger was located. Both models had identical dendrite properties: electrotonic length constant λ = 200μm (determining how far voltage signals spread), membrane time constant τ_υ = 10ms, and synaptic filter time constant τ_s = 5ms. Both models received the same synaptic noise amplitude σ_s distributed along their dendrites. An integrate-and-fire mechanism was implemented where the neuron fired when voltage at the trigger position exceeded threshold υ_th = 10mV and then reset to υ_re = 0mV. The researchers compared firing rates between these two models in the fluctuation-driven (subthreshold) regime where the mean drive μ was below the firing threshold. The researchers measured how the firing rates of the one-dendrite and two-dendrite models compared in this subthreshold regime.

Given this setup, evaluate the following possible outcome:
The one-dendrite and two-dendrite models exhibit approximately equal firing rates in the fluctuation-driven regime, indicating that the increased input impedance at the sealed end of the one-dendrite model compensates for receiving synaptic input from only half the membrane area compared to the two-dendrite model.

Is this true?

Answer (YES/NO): NO